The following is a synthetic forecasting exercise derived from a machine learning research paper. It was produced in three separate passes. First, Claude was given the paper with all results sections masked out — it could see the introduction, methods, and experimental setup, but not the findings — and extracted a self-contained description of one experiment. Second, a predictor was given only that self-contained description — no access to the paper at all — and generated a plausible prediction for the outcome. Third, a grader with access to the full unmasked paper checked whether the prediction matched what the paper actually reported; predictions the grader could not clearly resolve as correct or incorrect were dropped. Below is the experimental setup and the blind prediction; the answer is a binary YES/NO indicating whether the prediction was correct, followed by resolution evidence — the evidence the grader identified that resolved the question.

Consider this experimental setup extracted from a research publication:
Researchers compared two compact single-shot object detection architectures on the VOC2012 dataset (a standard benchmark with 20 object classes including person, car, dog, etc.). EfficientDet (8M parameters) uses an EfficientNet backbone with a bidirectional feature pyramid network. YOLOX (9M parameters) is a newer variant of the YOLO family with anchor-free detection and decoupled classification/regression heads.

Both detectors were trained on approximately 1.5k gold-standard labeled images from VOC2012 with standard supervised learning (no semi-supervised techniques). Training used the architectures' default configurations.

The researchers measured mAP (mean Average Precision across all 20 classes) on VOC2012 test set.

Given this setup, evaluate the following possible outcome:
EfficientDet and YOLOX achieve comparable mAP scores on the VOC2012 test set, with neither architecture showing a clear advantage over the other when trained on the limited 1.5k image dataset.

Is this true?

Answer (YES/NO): NO